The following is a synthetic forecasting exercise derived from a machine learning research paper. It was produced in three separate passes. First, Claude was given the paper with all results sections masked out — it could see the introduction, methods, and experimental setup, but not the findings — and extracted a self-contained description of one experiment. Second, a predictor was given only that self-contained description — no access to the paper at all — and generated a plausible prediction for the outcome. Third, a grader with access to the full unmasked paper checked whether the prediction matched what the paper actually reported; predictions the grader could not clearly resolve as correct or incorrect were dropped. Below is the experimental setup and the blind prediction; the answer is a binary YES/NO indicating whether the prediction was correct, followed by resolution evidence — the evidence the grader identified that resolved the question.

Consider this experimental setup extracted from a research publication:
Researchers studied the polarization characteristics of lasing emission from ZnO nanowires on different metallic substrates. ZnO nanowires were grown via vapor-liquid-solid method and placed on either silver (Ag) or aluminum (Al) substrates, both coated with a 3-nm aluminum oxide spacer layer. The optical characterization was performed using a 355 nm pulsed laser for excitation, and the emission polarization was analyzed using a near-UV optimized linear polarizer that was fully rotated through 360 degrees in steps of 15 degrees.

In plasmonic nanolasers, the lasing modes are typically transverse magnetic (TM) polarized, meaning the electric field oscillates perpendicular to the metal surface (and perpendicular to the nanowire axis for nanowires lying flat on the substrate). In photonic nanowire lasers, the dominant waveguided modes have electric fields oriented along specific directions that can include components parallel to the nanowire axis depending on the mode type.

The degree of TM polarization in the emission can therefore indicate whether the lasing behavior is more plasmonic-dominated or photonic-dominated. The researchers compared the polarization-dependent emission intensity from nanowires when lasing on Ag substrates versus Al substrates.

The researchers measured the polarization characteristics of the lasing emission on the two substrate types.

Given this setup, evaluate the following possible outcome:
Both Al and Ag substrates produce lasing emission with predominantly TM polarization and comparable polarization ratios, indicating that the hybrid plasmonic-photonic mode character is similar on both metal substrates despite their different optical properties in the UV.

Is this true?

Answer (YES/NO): NO